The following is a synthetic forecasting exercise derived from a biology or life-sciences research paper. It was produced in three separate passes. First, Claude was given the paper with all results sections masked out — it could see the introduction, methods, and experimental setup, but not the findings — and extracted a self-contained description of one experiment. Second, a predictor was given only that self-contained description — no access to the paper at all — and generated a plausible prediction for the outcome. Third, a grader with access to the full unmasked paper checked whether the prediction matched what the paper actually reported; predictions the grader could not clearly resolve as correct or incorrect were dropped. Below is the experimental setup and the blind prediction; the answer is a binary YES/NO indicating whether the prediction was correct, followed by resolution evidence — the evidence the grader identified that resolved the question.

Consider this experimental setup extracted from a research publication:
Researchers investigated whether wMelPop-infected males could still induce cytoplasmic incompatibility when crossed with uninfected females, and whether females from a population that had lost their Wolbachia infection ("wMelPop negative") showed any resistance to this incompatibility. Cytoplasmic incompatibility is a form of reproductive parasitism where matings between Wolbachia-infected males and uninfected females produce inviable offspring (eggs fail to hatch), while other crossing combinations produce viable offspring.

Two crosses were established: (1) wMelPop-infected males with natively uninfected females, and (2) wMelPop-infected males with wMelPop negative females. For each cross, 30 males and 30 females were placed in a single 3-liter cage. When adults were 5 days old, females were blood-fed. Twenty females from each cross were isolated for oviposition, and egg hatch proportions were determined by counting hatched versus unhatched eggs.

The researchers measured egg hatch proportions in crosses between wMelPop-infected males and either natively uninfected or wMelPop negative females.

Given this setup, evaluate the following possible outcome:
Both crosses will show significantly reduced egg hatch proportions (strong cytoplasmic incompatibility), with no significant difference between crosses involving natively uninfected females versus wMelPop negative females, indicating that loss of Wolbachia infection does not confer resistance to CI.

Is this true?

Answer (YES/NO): YES